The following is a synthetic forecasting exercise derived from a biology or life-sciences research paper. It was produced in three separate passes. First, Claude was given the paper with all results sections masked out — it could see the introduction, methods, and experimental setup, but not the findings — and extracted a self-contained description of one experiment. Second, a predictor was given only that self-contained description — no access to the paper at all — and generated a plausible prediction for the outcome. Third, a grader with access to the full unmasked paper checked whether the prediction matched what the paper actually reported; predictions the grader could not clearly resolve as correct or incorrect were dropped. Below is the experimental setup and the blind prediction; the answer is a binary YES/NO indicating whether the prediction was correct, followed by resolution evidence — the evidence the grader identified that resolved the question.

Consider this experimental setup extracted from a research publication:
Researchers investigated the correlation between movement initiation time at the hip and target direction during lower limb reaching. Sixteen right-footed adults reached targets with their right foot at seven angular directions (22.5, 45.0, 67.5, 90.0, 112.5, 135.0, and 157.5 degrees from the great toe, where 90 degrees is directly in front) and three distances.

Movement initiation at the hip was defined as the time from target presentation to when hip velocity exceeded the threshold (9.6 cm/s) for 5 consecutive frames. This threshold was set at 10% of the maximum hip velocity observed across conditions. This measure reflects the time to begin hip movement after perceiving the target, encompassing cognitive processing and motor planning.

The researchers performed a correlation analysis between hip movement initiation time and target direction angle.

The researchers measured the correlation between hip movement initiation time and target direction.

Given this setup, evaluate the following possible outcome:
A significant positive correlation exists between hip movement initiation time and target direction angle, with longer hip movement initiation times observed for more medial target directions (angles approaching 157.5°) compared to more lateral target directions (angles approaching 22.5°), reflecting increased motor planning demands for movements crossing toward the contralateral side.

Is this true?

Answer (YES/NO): NO